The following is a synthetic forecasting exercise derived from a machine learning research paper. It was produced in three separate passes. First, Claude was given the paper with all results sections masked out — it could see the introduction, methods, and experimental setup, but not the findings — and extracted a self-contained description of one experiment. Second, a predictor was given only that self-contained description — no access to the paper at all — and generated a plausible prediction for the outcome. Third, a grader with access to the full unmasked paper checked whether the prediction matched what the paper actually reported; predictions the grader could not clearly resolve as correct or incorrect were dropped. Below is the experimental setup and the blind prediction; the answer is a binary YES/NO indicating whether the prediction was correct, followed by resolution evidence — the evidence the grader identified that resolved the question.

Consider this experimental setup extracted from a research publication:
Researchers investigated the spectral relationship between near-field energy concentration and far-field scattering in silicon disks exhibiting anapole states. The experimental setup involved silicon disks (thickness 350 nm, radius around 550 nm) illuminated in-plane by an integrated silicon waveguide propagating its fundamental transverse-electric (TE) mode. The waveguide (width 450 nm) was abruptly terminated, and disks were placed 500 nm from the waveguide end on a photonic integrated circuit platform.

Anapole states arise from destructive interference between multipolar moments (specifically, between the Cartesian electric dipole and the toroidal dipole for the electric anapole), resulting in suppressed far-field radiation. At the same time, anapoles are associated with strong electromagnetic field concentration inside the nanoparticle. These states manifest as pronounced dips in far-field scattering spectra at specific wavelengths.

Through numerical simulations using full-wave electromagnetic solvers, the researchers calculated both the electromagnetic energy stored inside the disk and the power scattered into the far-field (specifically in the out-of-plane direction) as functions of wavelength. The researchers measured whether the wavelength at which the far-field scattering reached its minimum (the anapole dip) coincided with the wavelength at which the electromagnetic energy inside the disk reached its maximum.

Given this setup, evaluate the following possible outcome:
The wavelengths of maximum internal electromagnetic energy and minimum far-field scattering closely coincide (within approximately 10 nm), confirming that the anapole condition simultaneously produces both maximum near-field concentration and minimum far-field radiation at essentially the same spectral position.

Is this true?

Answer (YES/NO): NO